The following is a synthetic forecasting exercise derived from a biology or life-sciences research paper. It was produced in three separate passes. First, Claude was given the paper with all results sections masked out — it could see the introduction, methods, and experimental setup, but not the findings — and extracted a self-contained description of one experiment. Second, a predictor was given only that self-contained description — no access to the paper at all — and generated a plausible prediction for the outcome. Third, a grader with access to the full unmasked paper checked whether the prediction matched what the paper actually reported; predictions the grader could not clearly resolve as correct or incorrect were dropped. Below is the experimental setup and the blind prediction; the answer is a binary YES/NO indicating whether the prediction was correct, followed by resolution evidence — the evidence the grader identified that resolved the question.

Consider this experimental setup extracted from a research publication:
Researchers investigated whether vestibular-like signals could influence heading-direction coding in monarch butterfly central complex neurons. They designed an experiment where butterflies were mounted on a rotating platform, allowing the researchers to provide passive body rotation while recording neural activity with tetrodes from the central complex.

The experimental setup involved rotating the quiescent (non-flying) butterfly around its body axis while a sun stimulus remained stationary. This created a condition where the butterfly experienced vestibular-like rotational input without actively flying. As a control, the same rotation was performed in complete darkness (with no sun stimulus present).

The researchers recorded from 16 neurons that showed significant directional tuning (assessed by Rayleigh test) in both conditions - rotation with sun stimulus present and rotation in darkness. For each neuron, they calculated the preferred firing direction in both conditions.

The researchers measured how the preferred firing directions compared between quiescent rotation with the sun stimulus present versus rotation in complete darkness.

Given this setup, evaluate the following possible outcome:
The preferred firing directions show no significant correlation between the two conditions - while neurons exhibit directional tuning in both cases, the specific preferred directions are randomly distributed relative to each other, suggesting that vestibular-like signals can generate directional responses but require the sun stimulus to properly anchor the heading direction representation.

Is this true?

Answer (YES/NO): NO